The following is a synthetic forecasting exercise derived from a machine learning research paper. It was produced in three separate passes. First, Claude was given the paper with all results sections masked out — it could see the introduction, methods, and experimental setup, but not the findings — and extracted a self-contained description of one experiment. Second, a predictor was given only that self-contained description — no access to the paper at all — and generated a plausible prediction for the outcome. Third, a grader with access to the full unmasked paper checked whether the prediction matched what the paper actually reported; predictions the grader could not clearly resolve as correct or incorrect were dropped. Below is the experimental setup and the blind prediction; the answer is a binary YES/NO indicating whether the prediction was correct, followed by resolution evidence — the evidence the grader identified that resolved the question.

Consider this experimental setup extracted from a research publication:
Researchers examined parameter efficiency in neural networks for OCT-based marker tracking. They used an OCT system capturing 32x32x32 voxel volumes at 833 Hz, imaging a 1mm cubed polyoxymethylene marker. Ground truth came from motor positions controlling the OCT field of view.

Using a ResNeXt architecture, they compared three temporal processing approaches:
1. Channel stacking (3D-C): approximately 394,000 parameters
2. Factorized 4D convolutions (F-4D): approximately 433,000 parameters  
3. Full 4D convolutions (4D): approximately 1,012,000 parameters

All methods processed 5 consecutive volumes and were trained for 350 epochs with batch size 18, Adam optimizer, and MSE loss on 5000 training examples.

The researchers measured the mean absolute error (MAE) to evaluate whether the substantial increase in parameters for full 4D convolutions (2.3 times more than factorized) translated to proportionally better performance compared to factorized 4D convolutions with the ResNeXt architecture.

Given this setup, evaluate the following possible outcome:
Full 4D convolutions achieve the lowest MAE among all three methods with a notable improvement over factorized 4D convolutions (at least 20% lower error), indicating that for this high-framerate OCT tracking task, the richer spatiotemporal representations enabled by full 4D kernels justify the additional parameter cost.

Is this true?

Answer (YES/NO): NO